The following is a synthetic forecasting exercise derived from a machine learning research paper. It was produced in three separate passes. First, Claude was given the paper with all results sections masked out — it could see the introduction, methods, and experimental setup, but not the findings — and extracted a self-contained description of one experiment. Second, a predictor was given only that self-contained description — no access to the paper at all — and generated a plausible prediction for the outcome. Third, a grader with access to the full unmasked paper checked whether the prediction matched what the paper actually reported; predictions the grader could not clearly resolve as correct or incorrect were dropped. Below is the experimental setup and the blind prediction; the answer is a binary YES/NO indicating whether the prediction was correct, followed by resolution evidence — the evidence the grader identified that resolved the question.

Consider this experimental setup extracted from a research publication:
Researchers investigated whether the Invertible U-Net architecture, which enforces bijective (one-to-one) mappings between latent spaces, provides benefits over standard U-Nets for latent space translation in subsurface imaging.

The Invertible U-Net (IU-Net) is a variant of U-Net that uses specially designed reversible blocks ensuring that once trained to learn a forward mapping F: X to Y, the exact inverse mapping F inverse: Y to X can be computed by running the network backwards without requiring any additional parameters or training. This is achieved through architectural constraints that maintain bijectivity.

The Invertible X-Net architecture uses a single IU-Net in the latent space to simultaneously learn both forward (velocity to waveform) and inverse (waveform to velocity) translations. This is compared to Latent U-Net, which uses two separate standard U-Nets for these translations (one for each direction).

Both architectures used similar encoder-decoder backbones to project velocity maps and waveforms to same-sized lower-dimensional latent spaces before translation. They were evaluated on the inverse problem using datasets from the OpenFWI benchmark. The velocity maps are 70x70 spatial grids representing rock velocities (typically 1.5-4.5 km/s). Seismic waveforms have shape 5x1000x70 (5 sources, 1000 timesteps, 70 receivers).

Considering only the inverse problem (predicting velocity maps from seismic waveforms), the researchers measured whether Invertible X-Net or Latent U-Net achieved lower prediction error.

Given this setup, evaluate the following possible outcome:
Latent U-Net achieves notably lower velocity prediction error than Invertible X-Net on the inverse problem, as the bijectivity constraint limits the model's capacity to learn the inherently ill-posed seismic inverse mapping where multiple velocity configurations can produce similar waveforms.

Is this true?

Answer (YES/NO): NO